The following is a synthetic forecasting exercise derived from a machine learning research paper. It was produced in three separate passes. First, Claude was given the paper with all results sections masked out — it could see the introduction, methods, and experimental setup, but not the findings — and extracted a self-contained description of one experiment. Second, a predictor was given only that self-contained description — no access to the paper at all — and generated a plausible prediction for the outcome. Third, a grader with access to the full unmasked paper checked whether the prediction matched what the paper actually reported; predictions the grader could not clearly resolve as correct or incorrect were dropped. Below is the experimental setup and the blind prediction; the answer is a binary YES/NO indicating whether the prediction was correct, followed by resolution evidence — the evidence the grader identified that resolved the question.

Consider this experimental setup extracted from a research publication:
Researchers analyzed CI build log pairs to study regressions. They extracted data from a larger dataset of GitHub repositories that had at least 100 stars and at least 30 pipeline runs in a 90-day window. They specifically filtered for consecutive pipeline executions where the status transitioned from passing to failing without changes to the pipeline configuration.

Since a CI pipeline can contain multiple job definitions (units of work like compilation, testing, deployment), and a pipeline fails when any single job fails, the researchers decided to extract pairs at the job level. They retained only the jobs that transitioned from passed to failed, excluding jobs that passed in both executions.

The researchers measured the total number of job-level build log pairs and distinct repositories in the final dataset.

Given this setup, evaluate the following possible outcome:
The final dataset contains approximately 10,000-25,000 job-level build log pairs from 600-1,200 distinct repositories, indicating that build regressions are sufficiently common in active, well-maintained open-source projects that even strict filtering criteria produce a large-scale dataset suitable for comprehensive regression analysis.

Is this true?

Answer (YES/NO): NO